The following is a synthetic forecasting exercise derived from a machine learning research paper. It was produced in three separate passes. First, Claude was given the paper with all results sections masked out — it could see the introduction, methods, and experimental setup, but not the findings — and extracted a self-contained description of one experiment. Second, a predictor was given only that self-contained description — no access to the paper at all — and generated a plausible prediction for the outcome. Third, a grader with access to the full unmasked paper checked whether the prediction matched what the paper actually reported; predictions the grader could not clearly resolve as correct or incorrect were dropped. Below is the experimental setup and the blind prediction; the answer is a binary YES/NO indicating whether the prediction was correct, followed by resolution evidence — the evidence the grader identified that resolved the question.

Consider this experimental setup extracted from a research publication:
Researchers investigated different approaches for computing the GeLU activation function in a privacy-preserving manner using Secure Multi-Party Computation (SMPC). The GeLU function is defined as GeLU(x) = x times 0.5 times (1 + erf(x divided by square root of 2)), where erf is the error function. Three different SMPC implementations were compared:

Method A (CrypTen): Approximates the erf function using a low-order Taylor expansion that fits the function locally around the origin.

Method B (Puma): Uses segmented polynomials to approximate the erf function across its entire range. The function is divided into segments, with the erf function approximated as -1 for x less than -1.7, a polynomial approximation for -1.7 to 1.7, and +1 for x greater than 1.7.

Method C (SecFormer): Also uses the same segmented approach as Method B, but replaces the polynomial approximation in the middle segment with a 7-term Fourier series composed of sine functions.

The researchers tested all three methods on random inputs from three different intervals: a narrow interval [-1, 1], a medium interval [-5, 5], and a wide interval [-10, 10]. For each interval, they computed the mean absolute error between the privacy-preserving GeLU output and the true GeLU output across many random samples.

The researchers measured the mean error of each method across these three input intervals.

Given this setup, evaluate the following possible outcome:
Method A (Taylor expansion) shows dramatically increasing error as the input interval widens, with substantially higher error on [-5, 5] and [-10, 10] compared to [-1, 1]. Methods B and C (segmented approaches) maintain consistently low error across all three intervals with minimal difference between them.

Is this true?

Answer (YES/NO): YES